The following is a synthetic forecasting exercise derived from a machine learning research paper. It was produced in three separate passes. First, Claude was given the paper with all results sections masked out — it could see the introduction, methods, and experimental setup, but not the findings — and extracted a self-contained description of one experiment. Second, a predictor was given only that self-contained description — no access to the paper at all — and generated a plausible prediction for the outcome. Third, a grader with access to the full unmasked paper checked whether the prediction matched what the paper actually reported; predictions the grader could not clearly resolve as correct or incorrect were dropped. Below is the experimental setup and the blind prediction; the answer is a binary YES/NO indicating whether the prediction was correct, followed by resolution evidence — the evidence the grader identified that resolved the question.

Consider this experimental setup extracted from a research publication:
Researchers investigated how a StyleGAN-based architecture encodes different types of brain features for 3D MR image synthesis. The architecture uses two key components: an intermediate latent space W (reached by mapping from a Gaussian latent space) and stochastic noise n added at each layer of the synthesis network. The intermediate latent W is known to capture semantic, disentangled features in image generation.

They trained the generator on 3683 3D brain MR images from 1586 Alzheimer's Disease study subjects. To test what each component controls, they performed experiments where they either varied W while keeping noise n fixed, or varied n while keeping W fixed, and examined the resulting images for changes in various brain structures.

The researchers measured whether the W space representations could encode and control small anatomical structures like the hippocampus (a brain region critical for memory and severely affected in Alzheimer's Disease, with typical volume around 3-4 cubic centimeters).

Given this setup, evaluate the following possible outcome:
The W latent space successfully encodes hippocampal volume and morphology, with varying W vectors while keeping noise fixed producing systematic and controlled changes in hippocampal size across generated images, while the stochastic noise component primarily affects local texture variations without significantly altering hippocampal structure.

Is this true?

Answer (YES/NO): NO